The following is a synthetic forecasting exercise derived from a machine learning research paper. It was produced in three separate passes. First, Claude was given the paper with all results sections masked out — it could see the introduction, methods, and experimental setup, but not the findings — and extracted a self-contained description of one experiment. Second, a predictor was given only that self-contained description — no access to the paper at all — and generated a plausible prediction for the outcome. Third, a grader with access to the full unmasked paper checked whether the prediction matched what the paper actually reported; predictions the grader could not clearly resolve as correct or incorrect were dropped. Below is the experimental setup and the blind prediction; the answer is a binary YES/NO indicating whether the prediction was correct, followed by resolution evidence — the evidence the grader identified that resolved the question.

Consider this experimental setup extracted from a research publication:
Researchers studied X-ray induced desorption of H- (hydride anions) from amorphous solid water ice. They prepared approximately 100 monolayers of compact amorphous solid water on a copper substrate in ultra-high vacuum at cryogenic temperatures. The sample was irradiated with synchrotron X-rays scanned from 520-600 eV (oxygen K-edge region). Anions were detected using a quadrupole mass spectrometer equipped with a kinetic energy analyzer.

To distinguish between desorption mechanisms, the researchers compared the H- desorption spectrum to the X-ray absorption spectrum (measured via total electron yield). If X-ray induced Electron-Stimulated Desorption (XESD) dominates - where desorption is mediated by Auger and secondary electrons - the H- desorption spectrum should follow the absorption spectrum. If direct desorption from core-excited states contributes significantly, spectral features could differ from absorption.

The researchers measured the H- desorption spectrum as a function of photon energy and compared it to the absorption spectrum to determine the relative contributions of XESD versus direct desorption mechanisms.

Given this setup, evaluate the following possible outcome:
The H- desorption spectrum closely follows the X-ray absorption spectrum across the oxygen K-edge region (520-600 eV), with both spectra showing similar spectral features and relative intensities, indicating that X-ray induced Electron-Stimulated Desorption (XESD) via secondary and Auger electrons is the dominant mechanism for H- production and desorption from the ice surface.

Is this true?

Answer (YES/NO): NO